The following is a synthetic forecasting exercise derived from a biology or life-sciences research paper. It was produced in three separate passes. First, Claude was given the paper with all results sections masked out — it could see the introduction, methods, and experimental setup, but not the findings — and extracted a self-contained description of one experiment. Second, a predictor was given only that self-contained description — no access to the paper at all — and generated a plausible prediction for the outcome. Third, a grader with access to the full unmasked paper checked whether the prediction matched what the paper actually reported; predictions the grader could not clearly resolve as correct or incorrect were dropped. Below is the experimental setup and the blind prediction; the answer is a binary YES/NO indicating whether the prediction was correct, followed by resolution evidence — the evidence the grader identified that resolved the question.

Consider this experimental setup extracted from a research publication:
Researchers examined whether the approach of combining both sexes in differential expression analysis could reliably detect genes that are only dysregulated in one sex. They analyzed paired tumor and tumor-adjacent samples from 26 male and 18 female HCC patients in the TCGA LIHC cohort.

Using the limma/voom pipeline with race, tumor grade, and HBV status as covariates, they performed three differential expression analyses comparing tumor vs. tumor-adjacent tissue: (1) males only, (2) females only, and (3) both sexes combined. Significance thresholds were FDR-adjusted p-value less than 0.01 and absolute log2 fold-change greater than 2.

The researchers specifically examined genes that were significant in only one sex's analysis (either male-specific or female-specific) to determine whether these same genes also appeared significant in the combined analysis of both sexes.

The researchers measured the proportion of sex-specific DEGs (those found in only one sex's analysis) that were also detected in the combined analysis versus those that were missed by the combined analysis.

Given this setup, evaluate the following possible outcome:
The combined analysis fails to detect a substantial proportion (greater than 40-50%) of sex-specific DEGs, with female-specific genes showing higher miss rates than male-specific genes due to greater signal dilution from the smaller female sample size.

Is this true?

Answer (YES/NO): NO